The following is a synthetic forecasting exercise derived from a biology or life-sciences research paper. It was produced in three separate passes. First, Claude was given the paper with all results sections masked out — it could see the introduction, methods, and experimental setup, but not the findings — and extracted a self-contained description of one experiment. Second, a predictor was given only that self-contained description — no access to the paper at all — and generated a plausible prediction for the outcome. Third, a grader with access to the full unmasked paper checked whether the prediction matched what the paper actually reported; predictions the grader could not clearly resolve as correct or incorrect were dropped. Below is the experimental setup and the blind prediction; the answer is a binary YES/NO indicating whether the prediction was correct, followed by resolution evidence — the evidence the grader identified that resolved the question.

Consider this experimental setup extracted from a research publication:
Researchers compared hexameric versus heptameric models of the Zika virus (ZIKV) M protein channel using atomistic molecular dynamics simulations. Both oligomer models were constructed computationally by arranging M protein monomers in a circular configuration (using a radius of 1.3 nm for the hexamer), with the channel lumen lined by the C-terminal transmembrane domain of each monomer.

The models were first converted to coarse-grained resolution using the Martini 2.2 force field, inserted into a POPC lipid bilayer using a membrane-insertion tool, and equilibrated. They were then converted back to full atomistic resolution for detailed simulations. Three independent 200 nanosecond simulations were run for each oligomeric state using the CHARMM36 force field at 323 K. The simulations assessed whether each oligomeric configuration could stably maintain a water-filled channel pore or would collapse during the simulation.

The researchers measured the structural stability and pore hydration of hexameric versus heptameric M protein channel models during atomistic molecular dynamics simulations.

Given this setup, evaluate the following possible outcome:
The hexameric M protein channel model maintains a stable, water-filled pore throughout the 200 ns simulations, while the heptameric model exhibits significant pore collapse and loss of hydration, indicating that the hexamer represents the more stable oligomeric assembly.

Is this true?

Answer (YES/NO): NO